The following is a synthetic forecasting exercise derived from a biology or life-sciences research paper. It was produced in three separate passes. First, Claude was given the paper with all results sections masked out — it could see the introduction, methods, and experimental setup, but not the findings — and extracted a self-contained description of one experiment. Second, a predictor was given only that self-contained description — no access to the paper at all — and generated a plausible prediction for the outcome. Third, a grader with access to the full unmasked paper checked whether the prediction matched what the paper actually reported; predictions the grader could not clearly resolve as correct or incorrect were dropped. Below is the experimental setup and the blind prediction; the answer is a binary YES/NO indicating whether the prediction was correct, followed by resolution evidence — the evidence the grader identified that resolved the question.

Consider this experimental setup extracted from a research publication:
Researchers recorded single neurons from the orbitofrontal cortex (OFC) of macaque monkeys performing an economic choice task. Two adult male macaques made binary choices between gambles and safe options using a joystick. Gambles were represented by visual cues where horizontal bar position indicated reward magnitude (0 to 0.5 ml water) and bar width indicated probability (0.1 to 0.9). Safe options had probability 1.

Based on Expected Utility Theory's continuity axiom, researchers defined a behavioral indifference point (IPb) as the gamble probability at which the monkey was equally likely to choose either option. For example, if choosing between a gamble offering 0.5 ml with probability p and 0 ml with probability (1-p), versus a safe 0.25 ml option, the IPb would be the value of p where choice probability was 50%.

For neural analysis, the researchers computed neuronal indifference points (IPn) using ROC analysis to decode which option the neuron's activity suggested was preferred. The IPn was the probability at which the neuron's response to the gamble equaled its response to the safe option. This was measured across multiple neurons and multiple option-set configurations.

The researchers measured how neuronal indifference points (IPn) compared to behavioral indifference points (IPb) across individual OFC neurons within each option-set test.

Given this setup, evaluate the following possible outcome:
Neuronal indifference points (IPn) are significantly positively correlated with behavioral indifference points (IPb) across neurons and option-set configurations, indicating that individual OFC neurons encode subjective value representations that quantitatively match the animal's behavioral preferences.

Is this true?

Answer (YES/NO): NO